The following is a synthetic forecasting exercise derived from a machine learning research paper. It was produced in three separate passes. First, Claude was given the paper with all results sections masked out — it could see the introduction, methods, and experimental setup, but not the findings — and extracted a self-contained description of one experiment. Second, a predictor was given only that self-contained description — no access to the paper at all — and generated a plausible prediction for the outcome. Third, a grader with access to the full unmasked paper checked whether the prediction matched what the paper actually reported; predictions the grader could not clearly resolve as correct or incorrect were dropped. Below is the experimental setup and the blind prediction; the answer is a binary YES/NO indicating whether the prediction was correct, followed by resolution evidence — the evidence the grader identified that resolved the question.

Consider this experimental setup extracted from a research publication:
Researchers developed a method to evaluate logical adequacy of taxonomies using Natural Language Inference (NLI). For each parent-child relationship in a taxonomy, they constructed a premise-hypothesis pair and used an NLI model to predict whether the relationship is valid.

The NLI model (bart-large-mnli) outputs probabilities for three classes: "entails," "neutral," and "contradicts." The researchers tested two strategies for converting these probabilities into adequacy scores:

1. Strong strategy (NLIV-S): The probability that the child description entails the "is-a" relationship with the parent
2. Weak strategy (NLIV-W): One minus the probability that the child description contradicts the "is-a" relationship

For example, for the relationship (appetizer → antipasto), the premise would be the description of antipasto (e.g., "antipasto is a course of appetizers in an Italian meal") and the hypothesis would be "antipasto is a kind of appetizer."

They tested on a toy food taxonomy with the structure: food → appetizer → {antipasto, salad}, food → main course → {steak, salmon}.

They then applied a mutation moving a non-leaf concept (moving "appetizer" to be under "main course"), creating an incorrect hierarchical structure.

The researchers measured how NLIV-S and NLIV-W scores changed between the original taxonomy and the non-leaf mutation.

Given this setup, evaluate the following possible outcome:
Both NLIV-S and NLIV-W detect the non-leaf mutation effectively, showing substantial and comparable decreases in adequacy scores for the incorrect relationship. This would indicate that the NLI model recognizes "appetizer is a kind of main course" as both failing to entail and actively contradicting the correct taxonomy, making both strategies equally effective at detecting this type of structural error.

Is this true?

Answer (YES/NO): NO